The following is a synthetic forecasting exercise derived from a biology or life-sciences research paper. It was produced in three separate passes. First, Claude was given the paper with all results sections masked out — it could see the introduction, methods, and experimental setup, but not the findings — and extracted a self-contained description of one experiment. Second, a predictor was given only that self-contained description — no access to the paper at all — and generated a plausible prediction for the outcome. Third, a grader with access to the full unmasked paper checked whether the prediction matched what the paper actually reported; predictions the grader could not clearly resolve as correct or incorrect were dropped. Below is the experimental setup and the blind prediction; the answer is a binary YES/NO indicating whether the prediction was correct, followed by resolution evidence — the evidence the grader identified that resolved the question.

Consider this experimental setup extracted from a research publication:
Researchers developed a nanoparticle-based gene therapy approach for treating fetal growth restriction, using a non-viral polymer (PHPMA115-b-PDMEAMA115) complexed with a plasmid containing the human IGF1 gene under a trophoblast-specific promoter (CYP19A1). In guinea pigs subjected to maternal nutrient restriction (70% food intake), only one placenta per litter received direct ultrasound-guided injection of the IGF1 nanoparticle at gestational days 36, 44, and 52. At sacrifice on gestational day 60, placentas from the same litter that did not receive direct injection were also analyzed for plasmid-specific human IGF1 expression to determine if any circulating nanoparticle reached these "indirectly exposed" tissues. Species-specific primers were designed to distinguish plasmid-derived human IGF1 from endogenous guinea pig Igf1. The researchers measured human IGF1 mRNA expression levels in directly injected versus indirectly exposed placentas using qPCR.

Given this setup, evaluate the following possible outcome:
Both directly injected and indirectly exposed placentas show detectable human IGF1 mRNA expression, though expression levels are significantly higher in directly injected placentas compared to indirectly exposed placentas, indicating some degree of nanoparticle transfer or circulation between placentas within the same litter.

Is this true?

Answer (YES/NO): YES